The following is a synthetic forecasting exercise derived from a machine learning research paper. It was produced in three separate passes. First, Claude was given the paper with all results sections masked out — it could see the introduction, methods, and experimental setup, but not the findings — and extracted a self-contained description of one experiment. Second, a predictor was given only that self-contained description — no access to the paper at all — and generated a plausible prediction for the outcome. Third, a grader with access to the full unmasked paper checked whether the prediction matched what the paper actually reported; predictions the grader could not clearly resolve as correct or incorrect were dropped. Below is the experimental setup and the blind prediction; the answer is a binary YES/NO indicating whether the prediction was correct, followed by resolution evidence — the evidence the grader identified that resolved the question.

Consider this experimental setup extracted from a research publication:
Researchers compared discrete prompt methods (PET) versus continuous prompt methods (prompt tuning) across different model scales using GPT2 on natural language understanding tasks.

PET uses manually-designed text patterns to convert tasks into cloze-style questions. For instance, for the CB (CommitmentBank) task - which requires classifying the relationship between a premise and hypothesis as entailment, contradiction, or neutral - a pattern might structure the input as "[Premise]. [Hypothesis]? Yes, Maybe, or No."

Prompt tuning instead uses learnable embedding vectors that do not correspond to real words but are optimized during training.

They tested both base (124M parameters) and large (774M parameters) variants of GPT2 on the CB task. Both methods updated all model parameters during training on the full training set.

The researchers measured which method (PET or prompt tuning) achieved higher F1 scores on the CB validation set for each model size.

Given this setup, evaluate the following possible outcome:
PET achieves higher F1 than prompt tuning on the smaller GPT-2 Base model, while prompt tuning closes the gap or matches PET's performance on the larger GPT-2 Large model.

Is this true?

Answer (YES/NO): NO